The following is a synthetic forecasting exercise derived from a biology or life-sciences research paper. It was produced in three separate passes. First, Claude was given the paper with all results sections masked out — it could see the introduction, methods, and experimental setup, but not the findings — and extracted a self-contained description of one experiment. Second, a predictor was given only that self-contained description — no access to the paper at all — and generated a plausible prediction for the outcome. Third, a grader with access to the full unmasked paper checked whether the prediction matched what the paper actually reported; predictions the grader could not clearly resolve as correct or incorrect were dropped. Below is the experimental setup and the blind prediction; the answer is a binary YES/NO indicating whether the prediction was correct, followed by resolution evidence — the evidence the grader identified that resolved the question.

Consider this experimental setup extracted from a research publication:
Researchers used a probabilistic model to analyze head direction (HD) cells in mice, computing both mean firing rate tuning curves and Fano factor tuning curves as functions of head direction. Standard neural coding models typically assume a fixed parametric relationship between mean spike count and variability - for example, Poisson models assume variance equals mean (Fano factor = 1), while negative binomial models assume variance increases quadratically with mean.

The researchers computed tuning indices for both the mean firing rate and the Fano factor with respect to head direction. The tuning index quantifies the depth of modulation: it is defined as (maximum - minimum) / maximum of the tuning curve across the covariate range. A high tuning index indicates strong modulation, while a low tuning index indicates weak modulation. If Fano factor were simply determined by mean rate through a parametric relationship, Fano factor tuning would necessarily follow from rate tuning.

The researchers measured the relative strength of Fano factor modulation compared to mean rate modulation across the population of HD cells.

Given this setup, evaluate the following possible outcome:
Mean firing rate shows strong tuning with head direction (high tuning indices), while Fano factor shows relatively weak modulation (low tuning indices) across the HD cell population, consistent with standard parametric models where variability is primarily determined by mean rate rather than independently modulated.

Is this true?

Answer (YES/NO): NO